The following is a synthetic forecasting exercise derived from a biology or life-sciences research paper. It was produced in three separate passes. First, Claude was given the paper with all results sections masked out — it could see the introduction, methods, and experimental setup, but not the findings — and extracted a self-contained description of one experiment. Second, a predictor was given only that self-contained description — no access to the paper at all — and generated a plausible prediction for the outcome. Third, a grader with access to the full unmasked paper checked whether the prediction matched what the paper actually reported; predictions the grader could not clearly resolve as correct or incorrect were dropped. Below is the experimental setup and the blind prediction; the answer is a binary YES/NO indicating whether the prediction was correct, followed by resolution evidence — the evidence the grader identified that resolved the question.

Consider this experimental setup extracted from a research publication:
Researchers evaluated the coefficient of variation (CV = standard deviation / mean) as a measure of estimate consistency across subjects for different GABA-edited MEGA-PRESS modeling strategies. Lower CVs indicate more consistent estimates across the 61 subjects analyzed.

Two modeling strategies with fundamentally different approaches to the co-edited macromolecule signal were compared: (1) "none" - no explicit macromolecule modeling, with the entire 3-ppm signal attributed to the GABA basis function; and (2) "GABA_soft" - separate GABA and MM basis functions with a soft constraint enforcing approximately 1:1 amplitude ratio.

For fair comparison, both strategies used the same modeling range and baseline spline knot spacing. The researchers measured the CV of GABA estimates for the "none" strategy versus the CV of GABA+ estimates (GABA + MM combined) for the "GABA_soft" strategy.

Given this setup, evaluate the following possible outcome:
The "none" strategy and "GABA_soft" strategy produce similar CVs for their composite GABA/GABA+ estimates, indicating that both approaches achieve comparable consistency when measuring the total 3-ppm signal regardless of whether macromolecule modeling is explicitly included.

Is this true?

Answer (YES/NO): NO